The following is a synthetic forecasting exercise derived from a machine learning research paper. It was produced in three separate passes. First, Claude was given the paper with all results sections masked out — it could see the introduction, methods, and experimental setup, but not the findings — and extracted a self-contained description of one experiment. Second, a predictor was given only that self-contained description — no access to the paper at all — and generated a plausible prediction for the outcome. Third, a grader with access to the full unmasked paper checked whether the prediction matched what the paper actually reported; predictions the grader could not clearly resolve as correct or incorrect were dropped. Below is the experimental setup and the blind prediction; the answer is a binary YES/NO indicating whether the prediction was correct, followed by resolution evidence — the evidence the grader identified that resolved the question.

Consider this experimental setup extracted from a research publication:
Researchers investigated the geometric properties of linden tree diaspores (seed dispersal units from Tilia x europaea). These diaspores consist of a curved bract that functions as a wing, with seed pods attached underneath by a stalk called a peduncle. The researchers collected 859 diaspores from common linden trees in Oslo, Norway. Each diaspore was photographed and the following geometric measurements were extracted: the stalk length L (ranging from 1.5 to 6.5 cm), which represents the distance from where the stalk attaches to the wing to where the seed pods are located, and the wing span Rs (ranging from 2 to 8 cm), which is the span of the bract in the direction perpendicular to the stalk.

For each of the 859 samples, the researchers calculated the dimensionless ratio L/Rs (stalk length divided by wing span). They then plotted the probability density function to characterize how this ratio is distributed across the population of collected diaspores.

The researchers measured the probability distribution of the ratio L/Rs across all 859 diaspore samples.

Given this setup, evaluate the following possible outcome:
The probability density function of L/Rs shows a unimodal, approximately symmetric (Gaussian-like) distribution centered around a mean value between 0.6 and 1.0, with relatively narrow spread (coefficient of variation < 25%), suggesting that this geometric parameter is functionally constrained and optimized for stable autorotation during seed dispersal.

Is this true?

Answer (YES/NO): NO